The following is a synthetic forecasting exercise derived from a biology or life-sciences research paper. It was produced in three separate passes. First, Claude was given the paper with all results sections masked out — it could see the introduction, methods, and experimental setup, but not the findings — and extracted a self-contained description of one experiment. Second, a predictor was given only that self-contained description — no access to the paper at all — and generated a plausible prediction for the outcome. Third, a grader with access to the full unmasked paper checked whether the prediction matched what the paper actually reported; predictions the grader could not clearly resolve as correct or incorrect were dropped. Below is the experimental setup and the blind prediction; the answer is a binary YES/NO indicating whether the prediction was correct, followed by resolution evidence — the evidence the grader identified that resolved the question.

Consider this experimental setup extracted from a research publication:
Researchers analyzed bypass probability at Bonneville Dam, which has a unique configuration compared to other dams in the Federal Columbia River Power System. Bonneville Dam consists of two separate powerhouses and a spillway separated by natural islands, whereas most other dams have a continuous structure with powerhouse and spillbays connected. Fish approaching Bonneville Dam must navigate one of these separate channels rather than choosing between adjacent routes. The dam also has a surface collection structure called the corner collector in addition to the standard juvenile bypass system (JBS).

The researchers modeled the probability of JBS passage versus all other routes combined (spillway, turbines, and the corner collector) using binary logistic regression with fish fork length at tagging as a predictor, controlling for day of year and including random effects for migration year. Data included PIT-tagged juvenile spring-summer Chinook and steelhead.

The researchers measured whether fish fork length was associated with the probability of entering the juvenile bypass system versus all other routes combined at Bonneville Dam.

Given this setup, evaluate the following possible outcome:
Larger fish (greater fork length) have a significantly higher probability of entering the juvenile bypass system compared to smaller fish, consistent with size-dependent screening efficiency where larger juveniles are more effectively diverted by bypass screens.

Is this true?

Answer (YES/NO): NO